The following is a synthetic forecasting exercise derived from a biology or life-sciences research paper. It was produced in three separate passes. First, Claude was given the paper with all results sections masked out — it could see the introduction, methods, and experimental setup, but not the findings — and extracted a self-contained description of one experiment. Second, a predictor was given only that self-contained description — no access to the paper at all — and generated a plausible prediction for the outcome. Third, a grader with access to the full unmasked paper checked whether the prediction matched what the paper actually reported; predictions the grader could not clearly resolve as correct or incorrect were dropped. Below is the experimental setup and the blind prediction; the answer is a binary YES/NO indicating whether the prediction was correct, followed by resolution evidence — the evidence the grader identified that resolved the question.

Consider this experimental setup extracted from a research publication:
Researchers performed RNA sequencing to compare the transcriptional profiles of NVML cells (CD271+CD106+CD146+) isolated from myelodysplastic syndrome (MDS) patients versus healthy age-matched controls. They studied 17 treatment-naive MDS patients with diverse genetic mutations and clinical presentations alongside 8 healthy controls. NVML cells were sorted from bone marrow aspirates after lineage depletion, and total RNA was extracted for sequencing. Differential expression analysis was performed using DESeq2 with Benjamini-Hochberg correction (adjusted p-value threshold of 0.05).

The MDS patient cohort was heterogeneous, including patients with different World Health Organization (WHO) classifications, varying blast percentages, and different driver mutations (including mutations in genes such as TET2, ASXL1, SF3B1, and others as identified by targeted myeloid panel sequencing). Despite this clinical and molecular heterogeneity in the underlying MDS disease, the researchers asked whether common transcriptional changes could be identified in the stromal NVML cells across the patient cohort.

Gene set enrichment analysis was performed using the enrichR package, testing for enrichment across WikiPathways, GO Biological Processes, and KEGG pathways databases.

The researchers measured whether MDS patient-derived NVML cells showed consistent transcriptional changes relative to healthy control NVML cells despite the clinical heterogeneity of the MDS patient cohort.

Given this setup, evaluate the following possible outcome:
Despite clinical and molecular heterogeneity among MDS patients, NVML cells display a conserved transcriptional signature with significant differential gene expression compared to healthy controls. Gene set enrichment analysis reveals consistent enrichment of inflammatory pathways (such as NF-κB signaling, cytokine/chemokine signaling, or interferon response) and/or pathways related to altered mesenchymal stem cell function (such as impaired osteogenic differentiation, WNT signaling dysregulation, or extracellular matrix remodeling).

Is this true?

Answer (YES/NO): NO